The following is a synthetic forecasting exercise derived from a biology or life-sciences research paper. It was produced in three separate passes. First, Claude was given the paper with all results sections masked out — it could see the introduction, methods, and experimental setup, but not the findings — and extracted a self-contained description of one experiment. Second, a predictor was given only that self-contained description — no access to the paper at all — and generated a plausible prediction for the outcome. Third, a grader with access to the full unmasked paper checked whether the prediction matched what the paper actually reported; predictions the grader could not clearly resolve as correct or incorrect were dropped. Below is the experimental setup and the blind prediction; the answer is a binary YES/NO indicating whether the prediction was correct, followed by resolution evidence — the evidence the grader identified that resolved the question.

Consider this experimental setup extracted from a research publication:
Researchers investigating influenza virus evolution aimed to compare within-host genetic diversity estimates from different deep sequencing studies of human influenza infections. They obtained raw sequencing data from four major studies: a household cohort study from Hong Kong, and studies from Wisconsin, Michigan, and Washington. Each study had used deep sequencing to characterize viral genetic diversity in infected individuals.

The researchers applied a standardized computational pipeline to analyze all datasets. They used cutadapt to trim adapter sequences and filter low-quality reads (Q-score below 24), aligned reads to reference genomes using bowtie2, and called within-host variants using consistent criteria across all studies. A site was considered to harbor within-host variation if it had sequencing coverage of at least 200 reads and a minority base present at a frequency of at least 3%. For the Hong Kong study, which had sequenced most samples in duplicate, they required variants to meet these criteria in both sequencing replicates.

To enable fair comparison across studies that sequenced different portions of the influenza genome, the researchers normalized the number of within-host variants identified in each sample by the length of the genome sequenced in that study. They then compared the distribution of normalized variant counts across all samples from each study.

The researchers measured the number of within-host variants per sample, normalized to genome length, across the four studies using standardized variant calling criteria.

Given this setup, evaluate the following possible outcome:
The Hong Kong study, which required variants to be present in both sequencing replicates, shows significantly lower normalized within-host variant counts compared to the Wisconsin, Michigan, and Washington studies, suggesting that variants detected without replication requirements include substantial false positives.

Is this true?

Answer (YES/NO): NO